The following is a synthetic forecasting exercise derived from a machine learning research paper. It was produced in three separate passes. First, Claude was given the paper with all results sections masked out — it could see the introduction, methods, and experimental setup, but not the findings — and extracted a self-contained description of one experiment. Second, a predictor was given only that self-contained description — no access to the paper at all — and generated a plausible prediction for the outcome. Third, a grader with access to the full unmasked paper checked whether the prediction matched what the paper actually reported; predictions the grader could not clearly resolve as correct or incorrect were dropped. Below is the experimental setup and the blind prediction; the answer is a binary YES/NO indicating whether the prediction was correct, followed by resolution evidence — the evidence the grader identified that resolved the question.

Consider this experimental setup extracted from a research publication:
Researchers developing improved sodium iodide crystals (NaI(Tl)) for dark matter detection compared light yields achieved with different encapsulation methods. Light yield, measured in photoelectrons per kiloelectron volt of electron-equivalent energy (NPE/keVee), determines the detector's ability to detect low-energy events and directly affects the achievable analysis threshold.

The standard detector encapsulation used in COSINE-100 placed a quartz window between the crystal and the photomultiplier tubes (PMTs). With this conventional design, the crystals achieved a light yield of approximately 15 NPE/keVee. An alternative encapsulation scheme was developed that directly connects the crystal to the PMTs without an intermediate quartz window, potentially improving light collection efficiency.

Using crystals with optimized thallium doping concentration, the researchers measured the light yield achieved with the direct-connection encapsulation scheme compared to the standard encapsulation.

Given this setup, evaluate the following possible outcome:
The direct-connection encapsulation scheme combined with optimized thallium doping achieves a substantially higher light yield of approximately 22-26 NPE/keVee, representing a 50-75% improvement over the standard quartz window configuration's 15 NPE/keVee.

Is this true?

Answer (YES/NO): YES